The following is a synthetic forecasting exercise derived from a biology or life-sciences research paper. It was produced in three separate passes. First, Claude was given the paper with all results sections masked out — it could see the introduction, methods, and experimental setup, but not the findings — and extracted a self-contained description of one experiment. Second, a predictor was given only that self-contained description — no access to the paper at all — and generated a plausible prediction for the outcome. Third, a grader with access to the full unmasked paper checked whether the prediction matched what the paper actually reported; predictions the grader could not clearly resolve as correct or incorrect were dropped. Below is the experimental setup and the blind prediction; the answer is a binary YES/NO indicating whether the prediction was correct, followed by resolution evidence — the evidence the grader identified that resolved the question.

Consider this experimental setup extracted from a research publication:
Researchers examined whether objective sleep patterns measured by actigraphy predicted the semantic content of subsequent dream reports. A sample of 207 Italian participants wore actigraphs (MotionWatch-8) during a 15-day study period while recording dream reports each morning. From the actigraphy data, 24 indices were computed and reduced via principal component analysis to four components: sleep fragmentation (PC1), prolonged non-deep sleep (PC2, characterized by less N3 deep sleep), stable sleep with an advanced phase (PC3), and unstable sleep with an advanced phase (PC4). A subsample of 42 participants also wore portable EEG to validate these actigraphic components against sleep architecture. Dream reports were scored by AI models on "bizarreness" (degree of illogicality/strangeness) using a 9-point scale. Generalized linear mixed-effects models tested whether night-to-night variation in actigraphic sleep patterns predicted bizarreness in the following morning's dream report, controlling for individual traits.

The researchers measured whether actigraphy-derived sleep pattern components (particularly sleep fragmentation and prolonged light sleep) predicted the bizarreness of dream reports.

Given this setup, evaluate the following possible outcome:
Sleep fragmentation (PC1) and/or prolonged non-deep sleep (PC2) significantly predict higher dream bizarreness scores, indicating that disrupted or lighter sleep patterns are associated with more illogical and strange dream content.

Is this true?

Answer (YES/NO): NO